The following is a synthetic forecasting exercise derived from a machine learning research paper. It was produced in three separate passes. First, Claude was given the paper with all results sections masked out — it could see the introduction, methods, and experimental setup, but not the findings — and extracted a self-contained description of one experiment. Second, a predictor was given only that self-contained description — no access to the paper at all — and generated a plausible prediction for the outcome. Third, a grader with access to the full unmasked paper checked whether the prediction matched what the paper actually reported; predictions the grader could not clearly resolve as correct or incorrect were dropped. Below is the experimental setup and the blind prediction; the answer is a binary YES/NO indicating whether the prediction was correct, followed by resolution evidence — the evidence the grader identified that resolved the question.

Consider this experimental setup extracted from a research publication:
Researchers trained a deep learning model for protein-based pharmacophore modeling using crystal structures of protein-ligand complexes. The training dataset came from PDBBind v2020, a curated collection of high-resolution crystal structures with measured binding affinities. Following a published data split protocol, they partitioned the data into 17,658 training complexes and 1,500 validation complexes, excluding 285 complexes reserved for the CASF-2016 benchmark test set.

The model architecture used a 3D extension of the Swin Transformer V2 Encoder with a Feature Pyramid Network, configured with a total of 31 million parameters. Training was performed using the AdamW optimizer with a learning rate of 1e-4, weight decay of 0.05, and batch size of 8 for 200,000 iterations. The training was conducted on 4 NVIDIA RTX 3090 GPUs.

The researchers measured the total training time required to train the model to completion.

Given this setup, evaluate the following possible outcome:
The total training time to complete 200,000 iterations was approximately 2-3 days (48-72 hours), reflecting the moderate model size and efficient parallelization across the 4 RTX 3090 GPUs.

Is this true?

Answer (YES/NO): YES